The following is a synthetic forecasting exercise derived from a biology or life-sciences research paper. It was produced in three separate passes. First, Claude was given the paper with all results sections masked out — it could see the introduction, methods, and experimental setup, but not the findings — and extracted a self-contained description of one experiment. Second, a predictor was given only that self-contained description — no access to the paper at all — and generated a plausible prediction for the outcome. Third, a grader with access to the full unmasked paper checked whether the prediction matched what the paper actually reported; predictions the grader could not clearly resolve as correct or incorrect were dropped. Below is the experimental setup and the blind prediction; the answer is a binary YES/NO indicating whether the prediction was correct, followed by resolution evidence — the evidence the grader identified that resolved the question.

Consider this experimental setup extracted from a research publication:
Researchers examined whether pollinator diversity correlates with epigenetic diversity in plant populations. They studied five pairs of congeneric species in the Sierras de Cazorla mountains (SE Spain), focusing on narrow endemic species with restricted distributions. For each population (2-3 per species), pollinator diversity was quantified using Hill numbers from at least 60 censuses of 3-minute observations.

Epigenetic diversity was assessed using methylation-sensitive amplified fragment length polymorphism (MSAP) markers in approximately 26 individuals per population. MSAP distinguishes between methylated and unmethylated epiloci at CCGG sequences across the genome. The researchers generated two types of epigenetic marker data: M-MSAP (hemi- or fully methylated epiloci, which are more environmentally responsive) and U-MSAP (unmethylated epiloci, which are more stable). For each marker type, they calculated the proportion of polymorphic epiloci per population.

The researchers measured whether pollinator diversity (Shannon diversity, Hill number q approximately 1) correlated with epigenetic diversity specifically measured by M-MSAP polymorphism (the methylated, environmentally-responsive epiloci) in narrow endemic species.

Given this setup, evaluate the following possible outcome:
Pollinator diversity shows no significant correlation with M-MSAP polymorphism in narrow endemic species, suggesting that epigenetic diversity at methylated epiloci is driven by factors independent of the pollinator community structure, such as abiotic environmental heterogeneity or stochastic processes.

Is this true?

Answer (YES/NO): YES